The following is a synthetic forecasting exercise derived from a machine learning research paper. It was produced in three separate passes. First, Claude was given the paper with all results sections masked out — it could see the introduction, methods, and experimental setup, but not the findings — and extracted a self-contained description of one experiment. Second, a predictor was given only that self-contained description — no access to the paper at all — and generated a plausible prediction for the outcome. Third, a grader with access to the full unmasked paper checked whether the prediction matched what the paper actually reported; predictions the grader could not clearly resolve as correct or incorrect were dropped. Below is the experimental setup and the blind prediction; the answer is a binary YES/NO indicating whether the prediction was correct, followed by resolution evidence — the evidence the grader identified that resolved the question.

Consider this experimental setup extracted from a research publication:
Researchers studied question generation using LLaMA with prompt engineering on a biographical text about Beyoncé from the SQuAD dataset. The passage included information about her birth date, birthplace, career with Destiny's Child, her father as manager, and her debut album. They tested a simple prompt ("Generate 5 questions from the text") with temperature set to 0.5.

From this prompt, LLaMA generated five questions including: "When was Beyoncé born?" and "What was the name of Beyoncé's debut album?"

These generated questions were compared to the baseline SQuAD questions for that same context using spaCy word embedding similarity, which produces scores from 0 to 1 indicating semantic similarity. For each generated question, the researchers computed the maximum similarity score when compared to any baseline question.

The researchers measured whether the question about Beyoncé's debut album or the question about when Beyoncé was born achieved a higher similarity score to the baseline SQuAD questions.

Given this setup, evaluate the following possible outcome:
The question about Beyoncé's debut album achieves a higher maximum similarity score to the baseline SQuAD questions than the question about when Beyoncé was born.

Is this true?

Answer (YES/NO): YES